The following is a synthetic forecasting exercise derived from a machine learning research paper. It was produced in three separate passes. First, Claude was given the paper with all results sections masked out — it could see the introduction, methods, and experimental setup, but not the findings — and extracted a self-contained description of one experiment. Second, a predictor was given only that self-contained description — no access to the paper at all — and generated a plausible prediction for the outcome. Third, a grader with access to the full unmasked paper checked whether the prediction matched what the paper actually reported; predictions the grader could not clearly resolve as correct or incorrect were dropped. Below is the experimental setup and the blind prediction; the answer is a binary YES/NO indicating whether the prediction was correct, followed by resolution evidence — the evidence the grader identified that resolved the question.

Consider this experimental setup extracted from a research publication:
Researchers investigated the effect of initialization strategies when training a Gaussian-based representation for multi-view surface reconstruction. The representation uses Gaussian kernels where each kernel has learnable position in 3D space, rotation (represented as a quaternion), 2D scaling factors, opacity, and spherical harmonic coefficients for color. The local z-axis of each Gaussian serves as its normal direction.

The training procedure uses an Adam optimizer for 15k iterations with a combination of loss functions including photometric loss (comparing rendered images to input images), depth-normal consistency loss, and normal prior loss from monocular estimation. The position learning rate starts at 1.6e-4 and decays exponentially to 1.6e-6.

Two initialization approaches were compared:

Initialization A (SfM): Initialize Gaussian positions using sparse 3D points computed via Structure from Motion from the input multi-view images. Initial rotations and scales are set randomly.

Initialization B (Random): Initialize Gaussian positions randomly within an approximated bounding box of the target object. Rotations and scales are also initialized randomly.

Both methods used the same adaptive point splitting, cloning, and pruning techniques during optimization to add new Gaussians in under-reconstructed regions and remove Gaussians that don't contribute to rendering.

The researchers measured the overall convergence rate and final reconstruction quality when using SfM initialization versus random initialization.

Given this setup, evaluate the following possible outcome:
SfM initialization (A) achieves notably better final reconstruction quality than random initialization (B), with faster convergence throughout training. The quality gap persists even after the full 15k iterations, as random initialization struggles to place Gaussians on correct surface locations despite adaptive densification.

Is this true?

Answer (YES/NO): NO